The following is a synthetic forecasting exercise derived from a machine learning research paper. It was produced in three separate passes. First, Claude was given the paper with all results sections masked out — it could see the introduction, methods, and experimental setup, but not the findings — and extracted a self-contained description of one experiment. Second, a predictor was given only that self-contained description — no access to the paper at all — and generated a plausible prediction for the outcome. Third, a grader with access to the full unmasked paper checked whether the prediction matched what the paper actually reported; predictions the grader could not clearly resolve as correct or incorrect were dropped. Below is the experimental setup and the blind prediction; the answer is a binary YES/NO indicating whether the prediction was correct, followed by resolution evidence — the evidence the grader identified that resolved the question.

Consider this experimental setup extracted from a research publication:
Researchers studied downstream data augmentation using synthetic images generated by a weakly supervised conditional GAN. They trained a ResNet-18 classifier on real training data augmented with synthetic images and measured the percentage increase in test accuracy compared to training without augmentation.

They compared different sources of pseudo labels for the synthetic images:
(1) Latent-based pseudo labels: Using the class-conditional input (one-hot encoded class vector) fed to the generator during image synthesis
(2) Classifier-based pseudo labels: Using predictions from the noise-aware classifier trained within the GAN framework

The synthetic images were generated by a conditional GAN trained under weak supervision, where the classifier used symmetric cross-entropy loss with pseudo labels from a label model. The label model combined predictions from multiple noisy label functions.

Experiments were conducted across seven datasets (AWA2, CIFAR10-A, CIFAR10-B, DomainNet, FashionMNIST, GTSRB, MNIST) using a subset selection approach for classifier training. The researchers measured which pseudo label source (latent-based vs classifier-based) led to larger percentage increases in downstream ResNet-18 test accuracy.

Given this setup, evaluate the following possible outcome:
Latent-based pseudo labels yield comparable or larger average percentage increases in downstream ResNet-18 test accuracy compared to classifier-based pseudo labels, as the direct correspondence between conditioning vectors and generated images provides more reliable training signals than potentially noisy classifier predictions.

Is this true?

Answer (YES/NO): NO